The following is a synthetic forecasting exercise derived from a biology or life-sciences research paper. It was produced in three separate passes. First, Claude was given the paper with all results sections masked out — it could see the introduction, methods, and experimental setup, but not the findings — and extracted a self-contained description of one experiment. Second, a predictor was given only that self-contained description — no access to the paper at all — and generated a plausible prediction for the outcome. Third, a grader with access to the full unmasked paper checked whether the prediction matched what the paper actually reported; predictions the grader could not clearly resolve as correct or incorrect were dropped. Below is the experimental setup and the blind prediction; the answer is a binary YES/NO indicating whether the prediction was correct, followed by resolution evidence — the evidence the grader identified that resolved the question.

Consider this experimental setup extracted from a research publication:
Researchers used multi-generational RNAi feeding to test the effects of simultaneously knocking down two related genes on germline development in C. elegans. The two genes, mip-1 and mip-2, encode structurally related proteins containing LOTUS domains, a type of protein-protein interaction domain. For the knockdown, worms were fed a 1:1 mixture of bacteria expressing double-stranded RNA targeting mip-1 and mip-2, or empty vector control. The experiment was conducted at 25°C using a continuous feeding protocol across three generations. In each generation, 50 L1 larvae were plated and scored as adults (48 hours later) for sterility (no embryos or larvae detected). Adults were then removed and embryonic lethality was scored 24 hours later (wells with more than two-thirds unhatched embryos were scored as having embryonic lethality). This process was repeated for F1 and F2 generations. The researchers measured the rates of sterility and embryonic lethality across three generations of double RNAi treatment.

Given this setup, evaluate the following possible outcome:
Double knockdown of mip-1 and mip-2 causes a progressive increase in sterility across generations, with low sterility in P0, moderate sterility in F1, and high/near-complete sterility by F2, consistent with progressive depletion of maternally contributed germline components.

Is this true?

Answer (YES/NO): YES